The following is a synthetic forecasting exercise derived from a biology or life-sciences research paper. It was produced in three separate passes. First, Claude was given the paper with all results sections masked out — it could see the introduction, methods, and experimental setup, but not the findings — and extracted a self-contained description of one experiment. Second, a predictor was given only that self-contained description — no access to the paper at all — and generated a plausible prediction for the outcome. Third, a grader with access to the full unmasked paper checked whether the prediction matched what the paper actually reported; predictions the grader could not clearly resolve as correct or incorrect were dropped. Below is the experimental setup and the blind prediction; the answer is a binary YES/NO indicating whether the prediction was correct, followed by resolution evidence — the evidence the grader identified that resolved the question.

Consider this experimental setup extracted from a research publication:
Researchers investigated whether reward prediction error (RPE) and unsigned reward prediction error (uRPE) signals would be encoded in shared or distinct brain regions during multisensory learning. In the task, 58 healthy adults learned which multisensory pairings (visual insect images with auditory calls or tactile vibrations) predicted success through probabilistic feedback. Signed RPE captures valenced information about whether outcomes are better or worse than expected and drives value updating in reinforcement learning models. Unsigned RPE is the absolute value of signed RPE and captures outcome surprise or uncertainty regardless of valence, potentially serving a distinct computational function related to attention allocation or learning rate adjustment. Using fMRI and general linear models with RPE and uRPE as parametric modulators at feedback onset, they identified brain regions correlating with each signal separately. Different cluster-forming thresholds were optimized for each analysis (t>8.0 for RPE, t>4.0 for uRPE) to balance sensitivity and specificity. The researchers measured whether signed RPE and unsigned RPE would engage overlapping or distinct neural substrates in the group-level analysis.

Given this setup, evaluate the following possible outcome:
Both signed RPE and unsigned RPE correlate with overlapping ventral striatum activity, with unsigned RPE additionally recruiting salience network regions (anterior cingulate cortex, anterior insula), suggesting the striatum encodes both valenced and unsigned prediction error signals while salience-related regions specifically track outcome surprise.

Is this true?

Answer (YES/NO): NO